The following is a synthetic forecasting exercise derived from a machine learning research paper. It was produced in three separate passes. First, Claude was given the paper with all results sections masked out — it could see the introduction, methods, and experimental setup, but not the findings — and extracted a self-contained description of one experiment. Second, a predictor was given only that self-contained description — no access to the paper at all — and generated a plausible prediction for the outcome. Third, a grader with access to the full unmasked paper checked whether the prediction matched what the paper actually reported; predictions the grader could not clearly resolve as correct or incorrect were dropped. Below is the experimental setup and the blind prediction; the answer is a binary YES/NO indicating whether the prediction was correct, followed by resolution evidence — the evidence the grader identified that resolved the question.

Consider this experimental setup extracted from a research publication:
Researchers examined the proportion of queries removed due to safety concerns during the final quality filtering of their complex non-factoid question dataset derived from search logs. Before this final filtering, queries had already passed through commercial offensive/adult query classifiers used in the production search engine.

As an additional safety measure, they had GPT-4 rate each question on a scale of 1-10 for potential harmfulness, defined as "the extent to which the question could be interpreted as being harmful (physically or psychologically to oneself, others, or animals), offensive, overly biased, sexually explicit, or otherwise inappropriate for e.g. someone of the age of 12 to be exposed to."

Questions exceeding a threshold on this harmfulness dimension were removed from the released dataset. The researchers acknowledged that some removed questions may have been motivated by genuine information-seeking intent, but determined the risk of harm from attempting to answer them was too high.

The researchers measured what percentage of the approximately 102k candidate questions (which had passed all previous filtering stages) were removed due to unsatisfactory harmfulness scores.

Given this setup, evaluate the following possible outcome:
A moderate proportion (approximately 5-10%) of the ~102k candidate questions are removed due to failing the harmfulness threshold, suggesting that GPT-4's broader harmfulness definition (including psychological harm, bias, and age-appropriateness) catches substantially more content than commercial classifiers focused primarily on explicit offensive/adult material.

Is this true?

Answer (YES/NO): NO